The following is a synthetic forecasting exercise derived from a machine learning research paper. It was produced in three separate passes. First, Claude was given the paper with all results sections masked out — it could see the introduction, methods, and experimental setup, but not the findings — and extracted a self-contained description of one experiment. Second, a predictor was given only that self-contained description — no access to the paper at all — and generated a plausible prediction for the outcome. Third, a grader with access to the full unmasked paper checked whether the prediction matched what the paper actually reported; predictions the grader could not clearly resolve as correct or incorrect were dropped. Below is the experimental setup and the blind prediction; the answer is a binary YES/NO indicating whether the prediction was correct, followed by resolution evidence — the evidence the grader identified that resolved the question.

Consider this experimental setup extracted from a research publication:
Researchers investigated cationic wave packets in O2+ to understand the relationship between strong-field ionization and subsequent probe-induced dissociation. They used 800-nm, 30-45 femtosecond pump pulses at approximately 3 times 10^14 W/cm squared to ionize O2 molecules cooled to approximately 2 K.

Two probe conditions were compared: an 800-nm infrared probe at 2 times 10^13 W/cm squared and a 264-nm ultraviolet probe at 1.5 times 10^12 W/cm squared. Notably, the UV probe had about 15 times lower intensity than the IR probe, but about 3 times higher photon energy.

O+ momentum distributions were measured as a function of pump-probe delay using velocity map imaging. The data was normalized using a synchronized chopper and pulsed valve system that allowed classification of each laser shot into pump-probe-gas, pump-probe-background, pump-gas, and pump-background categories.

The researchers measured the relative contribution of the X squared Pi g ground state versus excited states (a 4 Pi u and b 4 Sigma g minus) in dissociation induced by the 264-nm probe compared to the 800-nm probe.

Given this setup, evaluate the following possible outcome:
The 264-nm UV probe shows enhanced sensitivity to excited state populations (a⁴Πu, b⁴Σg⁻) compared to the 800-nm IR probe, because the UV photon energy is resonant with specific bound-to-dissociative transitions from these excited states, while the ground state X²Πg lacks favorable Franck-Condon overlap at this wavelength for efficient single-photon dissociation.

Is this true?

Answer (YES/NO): NO